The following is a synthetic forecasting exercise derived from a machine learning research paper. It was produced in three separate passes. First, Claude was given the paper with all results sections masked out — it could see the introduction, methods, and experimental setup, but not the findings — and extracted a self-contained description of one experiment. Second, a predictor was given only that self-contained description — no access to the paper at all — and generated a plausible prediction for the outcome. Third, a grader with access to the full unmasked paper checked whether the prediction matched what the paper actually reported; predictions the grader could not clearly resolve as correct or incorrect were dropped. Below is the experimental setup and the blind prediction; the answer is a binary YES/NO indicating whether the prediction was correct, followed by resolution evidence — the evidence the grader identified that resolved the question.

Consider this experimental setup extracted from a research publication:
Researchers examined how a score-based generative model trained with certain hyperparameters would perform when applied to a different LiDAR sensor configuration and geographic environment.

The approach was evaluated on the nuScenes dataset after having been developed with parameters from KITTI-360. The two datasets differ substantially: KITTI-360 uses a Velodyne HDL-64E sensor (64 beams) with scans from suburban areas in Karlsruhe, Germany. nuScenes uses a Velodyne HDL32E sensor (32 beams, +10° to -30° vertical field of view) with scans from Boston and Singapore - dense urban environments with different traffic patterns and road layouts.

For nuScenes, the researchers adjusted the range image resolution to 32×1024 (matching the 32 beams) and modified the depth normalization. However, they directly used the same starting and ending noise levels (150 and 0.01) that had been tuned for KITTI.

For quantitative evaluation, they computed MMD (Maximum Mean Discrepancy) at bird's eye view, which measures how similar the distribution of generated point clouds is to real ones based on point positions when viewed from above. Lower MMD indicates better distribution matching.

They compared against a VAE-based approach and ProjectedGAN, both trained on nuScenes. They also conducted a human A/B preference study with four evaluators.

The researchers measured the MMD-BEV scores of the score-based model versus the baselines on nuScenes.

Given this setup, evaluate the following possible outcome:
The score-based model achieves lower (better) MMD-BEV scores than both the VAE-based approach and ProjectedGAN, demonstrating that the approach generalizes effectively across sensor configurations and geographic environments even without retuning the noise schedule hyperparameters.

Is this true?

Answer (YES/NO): NO